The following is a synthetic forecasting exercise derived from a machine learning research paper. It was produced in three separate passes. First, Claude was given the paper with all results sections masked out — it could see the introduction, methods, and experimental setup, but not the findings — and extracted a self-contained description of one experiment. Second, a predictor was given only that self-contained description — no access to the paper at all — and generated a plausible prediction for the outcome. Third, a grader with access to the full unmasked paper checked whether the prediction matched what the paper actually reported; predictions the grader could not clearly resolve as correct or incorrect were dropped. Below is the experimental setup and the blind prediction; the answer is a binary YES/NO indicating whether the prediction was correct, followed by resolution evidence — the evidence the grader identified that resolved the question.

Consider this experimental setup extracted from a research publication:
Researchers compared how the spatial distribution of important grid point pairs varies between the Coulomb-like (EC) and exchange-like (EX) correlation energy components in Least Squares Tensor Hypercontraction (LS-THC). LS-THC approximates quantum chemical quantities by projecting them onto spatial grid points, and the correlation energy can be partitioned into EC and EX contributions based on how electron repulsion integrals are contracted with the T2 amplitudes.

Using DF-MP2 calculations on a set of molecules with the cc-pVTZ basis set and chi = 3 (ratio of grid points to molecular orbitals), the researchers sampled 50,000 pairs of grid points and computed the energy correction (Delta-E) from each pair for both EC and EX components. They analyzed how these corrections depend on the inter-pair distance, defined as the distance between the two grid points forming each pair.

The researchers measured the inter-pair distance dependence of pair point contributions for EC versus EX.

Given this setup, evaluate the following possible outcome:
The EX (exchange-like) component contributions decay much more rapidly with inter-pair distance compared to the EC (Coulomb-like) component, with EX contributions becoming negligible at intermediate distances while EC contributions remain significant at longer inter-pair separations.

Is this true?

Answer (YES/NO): NO